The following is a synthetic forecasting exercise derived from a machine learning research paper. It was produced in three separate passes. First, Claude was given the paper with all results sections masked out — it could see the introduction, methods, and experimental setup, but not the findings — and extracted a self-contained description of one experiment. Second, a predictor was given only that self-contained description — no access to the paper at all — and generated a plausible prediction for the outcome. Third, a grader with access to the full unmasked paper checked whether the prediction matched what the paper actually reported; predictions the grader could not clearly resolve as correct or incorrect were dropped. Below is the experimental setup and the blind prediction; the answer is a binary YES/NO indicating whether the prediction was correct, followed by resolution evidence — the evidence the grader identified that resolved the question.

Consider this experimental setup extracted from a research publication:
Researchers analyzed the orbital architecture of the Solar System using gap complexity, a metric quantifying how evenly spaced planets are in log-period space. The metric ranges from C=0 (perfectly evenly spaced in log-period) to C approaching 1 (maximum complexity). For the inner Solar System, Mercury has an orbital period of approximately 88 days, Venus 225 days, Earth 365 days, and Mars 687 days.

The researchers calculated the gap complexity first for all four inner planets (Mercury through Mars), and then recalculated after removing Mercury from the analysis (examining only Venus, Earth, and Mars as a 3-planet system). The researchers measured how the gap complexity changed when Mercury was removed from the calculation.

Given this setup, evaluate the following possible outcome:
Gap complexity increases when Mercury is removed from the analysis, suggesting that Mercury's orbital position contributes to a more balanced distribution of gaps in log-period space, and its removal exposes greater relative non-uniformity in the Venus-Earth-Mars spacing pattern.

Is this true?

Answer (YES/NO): NO